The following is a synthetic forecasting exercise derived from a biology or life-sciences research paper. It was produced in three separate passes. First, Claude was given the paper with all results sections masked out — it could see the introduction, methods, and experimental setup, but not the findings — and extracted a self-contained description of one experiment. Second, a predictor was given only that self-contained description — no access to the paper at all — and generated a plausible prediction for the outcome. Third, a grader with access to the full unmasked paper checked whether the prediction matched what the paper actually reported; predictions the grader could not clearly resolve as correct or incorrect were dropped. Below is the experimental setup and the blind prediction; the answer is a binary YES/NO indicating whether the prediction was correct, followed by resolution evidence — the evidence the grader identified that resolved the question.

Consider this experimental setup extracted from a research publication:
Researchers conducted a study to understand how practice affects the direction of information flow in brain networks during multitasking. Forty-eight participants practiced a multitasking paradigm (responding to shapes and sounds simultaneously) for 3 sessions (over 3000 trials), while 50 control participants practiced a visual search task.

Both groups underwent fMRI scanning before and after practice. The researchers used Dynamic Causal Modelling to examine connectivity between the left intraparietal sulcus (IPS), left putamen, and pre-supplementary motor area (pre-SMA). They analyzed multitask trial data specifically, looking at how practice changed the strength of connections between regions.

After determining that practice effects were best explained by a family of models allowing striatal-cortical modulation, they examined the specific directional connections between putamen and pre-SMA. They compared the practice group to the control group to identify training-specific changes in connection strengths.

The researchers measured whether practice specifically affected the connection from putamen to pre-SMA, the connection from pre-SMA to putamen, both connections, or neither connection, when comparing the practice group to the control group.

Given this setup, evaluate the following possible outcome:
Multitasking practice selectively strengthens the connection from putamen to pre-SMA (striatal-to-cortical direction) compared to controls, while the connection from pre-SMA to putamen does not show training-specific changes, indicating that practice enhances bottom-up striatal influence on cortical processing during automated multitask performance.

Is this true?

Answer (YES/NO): NO